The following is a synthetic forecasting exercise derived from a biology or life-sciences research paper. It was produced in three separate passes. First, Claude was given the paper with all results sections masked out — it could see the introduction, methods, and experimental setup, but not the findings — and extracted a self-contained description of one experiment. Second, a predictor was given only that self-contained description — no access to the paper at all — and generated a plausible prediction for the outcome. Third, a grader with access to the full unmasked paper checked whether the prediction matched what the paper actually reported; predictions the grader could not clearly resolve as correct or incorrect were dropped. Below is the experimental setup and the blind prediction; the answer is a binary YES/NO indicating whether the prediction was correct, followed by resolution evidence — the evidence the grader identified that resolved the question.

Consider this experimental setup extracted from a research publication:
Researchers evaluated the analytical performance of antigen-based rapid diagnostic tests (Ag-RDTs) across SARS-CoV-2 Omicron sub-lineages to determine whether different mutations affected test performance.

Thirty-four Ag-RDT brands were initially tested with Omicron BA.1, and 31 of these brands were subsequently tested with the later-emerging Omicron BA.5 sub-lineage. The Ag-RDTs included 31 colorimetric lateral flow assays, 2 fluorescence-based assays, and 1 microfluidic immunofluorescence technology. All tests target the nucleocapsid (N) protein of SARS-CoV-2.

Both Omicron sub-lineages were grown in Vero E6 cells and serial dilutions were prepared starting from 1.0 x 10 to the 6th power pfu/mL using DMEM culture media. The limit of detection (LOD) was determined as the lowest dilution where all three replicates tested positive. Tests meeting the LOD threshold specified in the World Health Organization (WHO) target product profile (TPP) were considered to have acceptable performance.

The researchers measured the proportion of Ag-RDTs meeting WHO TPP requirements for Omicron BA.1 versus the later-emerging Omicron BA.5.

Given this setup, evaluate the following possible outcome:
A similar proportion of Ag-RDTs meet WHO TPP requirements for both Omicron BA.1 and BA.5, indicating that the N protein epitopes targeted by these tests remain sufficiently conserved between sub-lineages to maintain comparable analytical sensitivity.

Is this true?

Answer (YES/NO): YES